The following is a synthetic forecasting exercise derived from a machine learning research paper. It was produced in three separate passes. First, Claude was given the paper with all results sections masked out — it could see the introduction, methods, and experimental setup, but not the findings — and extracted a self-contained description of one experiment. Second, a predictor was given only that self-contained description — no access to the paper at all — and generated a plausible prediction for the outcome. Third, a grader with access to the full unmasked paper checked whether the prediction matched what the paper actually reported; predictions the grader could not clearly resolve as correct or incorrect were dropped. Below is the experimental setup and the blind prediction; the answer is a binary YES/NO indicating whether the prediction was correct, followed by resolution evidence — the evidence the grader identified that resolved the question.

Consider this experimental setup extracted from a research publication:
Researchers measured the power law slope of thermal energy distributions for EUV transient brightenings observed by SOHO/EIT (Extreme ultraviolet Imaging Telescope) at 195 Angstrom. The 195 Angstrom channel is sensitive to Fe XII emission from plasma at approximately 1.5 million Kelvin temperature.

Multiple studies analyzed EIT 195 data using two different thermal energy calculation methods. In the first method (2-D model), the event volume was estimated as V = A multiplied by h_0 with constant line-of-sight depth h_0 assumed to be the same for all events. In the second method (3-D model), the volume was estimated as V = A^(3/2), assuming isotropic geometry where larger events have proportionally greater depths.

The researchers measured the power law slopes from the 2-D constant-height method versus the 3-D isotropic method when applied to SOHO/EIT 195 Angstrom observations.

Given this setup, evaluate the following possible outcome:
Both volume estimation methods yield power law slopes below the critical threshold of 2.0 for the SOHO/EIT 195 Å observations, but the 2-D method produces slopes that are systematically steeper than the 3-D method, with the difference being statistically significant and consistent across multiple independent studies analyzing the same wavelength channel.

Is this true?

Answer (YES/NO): NO